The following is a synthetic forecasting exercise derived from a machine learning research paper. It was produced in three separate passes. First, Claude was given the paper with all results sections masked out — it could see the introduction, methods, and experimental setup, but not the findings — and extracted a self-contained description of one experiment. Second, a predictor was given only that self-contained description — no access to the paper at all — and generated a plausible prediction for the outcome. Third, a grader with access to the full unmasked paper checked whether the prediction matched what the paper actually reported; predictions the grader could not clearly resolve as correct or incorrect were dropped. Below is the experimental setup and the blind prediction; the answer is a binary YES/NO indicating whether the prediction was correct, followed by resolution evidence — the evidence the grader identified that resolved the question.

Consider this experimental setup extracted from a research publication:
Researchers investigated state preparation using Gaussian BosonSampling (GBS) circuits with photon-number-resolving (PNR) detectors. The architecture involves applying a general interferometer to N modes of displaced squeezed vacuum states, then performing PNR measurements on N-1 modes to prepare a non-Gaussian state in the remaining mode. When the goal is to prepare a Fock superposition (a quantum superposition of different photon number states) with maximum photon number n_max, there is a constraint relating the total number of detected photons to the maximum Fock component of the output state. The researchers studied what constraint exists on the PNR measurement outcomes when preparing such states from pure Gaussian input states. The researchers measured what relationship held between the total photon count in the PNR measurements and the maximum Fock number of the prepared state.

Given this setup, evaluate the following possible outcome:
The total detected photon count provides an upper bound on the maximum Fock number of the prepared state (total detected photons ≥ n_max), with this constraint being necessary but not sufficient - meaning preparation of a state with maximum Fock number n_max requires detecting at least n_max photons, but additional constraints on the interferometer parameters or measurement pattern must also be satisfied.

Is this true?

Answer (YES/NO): NO